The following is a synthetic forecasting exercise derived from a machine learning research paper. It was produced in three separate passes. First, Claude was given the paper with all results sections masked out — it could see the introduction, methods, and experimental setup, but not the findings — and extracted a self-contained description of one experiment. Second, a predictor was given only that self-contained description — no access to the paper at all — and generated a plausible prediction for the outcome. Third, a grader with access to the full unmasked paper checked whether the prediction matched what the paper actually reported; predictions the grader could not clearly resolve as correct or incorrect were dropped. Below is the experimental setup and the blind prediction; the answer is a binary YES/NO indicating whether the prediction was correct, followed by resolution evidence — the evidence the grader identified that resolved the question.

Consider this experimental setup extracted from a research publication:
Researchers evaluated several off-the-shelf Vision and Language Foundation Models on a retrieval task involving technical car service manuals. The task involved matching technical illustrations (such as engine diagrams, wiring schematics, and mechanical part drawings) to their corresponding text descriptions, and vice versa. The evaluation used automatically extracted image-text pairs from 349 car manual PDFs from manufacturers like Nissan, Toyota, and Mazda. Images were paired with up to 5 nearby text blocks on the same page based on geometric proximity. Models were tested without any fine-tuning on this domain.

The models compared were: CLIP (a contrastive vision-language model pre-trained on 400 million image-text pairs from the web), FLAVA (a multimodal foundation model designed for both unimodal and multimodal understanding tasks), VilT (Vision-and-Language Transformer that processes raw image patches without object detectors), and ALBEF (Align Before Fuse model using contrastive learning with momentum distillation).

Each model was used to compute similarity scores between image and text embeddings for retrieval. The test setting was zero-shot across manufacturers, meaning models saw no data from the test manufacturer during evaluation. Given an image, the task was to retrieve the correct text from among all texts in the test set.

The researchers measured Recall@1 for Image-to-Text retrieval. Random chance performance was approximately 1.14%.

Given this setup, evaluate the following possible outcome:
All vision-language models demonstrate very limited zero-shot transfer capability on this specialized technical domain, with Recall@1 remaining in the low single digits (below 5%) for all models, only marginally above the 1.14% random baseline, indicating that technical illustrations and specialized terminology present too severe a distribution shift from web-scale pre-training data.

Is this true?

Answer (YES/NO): NO